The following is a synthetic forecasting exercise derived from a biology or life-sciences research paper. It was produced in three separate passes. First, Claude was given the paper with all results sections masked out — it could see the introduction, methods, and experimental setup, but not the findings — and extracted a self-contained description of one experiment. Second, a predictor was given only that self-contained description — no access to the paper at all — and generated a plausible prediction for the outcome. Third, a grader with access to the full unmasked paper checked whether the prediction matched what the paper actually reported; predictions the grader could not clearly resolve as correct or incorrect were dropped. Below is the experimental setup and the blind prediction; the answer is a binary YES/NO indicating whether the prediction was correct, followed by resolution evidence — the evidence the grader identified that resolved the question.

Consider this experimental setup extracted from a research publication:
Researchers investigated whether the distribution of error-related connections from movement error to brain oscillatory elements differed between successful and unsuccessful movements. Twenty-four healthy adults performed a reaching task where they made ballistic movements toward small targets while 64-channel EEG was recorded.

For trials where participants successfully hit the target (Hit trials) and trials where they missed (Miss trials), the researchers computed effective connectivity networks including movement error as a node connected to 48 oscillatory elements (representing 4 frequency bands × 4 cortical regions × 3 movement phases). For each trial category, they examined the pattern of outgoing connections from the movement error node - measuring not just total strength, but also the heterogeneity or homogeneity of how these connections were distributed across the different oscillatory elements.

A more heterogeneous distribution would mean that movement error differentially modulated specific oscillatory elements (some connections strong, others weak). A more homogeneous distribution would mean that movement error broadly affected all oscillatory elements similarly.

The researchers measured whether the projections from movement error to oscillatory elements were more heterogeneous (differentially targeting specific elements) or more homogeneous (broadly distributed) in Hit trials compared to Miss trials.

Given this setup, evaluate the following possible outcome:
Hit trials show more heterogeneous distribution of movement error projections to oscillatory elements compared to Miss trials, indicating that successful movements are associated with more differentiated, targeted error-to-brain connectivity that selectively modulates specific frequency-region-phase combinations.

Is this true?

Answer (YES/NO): NO